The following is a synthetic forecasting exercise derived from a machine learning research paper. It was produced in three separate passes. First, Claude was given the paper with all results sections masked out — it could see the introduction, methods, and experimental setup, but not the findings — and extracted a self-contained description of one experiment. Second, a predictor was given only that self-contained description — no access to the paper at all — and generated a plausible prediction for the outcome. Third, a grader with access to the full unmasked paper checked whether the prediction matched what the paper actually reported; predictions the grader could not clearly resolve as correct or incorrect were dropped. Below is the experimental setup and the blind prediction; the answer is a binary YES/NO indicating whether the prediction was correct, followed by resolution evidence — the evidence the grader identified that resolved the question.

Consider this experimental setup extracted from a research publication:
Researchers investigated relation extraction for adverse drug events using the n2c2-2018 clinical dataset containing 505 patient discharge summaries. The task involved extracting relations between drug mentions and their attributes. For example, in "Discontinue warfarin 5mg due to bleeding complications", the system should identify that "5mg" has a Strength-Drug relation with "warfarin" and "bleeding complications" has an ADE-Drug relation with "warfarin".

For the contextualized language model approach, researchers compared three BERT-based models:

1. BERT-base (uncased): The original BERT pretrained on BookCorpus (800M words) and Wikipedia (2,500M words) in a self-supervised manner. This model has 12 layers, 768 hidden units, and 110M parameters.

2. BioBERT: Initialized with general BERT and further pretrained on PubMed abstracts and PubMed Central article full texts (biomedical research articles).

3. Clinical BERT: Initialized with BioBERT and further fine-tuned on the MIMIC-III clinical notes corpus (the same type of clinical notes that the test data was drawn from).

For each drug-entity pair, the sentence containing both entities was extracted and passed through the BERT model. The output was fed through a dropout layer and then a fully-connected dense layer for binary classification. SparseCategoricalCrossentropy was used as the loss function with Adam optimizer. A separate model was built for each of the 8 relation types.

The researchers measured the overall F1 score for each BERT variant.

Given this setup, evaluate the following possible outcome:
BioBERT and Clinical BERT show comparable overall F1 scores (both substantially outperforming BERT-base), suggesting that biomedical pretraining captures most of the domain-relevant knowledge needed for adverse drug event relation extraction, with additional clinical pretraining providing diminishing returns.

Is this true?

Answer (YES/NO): NO